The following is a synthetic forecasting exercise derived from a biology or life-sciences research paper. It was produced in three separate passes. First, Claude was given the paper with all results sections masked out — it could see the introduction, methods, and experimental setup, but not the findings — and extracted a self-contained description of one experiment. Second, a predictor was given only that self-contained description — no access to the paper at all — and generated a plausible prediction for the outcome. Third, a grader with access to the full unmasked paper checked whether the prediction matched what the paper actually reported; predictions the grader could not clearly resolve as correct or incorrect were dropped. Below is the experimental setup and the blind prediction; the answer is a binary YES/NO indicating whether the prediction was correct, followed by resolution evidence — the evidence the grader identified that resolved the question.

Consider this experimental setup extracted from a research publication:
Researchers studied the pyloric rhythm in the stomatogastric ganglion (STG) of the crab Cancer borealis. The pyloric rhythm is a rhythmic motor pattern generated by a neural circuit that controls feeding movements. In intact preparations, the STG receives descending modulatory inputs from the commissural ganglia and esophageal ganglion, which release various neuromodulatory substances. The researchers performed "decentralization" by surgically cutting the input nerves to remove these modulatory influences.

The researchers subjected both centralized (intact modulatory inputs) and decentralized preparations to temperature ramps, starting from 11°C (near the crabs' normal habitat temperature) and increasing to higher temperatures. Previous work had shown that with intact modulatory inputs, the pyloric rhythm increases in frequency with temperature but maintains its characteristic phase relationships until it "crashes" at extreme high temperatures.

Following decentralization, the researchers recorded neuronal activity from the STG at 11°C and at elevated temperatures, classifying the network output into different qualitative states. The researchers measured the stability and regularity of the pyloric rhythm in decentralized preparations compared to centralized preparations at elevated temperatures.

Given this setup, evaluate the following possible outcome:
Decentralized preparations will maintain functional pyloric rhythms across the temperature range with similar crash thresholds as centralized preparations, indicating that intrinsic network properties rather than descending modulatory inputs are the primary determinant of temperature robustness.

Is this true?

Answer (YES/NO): NO